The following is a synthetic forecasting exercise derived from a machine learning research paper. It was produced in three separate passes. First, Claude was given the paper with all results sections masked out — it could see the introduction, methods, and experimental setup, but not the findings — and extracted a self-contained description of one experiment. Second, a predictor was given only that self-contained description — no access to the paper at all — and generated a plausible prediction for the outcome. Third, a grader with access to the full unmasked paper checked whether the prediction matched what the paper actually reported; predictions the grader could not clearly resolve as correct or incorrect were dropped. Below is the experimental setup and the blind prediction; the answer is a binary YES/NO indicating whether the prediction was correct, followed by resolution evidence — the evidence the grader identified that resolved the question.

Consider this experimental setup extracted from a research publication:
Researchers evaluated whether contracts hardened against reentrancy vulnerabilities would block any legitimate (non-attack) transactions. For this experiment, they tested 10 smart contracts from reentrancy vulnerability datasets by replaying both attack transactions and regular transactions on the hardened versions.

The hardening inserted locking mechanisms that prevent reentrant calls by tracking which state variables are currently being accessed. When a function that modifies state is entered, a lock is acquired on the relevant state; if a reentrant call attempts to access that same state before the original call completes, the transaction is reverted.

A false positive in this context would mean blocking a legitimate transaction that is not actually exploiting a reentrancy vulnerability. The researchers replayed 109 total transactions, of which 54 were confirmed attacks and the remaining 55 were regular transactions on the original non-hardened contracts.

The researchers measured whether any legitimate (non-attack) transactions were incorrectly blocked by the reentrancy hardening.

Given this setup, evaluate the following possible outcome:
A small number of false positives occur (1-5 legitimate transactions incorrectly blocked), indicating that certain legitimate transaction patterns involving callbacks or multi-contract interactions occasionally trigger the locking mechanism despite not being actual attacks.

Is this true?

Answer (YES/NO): NO